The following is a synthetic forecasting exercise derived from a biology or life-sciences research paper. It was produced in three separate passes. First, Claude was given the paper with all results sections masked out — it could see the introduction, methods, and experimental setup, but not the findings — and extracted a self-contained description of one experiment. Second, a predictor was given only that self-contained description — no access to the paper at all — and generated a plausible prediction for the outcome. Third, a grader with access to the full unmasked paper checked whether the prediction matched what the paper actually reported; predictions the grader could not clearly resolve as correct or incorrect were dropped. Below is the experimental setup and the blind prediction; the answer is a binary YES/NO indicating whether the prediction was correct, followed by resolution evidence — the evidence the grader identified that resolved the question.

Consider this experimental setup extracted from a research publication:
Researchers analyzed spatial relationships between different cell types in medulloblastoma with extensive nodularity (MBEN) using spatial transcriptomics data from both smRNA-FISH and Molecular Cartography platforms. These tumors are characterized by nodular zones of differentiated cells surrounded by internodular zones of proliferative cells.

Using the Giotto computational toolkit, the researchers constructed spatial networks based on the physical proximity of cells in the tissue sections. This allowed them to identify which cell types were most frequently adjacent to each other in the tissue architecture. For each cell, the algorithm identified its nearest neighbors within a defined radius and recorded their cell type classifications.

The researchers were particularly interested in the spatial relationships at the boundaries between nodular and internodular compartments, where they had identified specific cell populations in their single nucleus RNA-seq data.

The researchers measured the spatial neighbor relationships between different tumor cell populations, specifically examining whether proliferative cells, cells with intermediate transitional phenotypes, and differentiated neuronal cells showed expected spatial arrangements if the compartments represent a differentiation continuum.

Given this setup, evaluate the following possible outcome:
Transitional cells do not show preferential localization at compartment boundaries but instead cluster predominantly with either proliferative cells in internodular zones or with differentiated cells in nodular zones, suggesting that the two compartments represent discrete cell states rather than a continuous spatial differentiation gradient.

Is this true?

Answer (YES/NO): NO